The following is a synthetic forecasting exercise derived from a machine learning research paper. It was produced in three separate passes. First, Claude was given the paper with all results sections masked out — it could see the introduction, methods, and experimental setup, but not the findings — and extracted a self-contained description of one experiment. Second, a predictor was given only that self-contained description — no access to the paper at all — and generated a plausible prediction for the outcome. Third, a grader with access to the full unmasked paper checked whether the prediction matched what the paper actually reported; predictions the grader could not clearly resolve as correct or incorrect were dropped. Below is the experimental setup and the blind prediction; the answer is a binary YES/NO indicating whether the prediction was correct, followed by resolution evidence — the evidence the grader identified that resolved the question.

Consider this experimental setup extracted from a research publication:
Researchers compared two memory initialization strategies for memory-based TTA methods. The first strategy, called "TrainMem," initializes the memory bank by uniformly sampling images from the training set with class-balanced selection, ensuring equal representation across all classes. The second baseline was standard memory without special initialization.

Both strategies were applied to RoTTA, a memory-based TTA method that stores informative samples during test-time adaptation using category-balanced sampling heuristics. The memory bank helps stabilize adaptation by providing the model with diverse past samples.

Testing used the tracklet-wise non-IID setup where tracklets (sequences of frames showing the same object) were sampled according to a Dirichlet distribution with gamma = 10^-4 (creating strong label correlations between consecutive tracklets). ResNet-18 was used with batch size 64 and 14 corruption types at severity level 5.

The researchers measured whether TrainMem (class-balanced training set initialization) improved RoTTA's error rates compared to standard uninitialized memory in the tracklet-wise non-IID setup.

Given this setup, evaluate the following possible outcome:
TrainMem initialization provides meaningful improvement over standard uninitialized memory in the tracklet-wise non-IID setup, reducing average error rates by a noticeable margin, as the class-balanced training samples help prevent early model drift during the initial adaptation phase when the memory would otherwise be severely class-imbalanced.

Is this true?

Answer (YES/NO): NO